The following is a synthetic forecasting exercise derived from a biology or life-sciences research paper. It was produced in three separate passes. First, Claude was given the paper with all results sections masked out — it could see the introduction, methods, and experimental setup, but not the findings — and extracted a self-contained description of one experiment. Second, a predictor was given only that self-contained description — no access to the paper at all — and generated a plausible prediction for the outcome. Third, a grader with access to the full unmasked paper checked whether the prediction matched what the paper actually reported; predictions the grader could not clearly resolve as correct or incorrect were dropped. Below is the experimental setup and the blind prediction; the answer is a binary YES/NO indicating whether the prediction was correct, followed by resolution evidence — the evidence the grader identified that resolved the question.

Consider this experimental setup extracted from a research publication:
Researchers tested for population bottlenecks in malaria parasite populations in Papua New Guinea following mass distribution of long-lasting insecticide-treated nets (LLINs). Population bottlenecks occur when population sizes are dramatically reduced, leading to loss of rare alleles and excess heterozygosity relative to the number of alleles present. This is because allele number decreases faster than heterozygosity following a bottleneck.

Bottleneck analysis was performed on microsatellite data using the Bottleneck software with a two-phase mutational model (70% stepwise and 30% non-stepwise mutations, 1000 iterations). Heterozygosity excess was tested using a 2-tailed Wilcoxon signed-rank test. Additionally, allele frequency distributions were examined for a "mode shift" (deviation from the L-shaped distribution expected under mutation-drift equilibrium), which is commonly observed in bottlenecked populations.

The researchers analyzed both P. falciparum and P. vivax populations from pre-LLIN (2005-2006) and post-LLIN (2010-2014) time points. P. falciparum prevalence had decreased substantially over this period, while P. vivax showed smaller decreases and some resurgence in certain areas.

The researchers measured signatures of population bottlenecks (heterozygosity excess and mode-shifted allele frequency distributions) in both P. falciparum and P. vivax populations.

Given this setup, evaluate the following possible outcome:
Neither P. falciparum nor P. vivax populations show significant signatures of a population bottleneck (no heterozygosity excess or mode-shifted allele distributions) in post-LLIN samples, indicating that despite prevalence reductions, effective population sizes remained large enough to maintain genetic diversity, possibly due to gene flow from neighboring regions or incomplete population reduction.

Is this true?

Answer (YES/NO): NO